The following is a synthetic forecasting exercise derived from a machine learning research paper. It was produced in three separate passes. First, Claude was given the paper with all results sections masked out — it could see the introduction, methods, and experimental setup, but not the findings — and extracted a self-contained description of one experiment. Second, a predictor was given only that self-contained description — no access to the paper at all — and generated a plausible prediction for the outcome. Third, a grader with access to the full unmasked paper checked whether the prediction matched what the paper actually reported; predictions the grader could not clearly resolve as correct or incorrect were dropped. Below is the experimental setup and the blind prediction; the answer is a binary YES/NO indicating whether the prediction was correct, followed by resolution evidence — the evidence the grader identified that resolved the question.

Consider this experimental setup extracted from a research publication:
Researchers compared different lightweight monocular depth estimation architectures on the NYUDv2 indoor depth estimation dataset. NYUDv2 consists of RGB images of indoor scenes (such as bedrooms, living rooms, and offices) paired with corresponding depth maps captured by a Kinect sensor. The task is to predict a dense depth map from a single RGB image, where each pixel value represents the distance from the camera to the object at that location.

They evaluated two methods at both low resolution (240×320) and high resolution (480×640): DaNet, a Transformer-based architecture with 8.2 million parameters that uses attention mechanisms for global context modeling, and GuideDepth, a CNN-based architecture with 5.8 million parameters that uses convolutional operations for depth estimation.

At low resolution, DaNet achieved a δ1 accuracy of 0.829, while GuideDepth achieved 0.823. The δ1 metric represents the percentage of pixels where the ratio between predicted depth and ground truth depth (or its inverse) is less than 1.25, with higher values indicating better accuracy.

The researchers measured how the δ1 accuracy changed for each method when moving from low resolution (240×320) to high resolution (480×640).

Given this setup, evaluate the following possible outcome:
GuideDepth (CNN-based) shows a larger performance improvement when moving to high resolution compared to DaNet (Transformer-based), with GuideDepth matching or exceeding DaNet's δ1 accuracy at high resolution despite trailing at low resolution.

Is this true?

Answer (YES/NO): YES